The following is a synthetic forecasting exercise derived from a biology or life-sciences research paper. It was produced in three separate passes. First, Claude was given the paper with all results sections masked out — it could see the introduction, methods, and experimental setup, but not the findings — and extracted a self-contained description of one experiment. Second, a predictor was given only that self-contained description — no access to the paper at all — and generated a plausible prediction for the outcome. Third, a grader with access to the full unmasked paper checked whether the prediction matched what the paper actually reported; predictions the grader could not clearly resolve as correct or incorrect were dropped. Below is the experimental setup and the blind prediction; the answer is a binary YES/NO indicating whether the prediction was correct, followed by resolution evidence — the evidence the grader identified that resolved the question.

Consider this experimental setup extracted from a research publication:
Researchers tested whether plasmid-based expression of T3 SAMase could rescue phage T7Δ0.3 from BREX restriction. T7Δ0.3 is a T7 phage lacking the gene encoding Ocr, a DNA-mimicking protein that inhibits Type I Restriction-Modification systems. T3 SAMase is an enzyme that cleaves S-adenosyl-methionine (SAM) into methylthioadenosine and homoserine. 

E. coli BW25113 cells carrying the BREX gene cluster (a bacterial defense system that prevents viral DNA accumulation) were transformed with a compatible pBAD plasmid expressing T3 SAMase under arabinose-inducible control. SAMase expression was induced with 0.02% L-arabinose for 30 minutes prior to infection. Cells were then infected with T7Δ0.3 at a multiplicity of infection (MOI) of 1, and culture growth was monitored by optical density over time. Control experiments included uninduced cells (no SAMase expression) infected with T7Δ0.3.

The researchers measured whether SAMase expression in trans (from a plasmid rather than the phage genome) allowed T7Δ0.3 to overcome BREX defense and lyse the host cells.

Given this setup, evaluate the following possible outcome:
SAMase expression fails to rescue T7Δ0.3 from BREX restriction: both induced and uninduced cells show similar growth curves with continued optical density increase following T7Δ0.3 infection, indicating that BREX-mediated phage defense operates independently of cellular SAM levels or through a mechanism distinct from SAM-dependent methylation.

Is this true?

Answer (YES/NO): NO